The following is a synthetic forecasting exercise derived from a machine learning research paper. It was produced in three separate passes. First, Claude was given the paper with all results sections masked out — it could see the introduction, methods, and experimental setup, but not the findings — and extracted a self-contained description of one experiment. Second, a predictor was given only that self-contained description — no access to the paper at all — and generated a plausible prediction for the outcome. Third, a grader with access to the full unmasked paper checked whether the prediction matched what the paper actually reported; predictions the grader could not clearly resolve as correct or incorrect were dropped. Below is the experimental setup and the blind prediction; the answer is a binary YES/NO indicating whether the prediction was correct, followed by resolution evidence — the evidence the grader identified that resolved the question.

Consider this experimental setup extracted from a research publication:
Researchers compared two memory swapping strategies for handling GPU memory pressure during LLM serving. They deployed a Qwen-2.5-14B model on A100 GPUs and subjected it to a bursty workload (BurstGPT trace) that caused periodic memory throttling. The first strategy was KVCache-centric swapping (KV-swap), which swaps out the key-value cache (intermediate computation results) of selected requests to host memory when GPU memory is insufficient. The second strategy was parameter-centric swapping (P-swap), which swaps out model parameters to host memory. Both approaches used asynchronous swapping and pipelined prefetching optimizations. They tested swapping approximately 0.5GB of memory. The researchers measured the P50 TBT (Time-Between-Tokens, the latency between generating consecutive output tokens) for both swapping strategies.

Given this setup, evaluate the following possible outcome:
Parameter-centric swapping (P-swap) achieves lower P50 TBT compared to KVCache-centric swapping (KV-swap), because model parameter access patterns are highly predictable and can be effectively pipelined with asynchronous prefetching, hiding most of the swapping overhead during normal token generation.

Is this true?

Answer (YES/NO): NO